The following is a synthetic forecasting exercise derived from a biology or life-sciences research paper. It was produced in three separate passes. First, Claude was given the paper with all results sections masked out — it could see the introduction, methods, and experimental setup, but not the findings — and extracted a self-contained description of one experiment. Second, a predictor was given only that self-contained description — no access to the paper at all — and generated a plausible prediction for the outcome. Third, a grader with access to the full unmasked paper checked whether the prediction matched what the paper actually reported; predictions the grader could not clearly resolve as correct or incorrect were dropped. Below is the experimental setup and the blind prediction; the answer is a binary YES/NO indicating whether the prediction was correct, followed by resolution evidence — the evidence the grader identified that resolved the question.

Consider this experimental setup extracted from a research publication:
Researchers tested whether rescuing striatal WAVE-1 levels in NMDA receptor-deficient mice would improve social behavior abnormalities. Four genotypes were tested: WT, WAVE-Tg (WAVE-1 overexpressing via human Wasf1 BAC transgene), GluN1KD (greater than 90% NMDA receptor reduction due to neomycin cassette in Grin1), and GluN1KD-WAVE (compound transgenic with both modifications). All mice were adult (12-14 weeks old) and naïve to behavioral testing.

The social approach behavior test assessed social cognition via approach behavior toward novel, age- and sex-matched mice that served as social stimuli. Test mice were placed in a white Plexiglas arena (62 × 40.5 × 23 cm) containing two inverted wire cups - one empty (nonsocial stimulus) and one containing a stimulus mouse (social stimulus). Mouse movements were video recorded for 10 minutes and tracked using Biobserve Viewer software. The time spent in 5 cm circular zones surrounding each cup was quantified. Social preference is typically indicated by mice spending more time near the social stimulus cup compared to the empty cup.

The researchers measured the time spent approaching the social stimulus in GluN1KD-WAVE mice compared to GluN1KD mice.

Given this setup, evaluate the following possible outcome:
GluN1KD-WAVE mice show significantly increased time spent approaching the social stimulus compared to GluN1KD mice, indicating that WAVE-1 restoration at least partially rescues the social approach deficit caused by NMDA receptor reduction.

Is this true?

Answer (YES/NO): NO